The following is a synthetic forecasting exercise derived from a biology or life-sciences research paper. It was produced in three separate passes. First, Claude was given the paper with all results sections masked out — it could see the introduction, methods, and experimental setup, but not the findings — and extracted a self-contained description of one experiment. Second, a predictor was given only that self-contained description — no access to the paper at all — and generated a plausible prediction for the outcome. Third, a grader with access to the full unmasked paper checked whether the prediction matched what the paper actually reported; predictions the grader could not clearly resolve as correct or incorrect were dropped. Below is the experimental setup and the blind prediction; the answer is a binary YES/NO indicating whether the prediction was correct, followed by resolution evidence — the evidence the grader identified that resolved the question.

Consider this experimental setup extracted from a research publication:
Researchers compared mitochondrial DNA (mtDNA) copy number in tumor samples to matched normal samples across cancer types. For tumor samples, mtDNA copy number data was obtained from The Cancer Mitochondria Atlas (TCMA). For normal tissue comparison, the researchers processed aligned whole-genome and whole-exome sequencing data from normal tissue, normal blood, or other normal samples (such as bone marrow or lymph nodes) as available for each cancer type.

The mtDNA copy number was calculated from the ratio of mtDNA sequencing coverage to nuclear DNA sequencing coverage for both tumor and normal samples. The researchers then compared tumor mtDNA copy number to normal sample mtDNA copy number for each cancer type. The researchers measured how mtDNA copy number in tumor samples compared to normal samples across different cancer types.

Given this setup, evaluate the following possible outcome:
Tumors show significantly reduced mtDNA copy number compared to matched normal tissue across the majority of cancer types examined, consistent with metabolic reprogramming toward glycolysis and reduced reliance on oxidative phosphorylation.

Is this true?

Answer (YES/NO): NO